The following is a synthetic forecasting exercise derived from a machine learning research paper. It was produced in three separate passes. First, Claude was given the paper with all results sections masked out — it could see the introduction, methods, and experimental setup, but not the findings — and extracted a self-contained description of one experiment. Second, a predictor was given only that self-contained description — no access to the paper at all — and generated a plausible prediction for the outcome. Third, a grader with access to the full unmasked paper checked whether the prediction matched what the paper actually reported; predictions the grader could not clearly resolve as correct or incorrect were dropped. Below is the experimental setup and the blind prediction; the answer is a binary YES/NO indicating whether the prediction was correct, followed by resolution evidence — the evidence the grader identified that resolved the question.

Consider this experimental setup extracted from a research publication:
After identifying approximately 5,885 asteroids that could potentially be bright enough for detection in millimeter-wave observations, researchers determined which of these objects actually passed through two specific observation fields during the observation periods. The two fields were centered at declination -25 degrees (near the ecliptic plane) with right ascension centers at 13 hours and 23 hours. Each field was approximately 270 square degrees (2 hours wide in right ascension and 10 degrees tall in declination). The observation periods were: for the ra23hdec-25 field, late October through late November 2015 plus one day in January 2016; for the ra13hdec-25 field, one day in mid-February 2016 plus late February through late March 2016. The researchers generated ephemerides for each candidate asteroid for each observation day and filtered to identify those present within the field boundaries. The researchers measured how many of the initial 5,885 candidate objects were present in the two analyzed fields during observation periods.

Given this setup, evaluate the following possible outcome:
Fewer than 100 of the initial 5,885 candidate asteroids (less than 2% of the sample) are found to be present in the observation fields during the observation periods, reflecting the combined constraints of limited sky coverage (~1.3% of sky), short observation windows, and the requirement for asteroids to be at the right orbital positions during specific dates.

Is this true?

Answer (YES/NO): NO